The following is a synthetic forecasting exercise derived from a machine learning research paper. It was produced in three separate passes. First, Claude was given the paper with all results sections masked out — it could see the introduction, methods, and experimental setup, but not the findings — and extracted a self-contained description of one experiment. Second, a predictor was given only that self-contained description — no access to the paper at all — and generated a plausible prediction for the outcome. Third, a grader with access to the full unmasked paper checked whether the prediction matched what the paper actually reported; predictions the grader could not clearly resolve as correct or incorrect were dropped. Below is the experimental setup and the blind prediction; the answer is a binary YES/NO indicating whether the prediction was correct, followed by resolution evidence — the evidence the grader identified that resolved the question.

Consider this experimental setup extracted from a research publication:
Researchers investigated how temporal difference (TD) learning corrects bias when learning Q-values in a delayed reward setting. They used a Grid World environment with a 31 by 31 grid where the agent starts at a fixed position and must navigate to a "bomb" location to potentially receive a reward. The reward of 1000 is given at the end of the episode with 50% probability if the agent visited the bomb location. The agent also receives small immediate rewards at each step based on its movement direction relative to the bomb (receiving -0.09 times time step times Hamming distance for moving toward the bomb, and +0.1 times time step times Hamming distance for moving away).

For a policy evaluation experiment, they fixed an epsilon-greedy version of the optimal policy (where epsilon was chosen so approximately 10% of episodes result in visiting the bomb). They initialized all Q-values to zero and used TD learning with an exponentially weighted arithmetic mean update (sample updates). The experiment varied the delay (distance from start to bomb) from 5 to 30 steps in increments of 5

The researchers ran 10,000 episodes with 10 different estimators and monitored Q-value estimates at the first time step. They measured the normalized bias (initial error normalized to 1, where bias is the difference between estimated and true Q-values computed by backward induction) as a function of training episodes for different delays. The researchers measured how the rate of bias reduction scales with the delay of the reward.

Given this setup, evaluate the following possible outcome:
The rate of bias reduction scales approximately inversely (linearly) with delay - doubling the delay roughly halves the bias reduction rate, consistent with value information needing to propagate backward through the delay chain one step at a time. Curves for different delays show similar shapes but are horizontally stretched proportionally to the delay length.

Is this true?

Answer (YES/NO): NO